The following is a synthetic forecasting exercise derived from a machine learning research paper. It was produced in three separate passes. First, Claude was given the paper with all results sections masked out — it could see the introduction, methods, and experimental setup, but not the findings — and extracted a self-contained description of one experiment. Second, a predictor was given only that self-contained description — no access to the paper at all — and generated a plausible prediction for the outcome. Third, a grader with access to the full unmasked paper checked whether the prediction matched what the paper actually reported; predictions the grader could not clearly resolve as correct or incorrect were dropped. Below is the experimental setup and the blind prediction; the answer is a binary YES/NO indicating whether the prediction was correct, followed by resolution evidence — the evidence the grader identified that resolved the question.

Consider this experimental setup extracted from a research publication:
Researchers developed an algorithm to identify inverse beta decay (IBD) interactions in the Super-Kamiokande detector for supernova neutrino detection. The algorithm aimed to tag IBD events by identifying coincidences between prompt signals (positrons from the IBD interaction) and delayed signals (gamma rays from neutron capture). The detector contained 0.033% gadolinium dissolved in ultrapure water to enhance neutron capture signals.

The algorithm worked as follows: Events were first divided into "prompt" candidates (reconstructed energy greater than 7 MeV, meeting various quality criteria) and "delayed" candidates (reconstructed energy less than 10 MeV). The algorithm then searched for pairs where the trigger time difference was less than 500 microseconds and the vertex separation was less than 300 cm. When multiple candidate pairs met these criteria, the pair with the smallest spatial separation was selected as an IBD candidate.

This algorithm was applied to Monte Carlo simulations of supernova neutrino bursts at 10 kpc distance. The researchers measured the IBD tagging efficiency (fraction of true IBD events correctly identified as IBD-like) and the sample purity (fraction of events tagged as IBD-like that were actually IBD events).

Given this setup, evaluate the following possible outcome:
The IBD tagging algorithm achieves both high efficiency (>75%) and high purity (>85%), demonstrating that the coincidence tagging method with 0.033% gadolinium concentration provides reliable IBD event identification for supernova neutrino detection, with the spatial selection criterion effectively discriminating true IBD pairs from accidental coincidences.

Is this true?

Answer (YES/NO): NO